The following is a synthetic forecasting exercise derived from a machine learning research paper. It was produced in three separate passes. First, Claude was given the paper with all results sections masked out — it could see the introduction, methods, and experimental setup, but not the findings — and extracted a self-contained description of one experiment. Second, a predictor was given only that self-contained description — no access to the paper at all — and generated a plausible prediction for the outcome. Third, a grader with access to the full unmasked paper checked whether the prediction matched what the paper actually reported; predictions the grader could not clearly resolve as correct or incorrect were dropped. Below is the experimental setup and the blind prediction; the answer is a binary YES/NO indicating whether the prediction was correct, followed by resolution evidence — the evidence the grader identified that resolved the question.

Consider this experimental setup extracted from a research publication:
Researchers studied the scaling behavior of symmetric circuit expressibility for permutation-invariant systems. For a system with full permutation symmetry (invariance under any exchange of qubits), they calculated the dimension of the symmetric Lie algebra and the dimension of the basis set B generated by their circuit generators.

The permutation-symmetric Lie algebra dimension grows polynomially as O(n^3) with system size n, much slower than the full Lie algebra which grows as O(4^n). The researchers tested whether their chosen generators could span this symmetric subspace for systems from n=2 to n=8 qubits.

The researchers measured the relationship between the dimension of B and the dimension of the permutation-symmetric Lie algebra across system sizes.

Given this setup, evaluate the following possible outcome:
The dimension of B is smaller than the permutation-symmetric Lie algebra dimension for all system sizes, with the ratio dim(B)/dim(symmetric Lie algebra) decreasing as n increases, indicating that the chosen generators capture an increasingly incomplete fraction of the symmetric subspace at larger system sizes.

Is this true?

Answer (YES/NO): NO